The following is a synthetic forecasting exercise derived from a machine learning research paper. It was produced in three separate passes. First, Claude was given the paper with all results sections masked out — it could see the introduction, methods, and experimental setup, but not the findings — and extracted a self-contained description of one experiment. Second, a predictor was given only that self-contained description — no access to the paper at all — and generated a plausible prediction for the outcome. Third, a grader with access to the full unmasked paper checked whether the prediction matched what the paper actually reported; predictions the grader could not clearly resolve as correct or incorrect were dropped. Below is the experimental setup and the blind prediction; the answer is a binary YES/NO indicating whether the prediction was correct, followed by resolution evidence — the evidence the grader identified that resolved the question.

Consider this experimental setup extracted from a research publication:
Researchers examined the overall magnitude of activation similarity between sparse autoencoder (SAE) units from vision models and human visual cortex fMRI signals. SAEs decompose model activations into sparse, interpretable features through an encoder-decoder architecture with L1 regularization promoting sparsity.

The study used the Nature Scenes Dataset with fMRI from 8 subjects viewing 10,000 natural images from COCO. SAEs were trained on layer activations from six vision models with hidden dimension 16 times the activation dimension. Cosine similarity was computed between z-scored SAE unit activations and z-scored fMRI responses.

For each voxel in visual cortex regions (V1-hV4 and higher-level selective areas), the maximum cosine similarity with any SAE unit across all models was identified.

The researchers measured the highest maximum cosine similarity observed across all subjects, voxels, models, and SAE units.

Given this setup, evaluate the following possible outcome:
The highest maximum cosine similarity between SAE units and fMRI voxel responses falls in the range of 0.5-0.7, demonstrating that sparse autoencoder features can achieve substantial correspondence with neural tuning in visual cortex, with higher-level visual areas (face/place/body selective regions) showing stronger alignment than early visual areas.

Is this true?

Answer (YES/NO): NO